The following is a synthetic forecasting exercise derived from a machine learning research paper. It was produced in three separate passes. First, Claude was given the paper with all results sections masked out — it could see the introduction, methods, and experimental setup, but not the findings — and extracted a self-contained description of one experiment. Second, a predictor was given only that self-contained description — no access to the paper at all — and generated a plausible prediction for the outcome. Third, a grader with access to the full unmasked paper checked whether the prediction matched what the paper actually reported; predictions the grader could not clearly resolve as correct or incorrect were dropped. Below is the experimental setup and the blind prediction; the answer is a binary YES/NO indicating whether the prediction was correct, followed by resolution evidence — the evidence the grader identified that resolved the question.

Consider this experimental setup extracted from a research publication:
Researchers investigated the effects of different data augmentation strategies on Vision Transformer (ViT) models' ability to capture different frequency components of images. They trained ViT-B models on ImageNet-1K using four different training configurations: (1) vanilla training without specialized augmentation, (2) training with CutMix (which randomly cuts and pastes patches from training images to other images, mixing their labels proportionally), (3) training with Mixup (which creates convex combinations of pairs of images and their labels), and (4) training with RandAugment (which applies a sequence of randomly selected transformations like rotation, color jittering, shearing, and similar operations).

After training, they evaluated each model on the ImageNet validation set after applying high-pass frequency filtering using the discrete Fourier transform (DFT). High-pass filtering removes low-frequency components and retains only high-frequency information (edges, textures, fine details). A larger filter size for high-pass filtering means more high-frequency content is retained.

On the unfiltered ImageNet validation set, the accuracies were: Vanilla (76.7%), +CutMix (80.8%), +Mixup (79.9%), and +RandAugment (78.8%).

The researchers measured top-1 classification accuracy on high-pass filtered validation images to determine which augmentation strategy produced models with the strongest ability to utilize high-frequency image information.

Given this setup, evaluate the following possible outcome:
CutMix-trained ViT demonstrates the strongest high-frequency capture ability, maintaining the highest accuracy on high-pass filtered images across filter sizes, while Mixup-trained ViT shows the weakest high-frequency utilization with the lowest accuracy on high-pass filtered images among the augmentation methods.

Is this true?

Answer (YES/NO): NO